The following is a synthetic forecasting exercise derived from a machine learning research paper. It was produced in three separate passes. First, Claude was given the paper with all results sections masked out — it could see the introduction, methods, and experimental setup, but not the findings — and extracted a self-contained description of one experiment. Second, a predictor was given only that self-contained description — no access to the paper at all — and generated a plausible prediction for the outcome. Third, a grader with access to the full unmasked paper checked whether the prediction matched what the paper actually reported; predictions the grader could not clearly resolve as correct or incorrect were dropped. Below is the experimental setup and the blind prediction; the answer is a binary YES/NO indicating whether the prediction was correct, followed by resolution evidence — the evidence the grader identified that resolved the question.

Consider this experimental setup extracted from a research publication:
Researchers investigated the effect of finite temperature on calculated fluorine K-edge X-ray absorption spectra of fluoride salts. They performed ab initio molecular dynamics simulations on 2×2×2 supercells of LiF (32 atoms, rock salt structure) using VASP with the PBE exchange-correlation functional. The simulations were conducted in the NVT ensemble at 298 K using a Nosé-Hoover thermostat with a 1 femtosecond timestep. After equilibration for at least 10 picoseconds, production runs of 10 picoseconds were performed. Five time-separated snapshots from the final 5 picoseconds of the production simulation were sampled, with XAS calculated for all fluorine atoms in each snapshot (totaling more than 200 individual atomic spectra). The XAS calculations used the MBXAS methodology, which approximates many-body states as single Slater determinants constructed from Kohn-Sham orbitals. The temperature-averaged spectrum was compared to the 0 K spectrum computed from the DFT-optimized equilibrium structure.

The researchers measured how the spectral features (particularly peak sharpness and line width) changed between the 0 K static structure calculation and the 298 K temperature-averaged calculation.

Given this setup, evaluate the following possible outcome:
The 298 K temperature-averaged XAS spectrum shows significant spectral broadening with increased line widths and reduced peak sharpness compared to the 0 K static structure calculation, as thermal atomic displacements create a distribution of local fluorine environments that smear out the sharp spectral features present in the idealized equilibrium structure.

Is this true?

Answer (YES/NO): NO